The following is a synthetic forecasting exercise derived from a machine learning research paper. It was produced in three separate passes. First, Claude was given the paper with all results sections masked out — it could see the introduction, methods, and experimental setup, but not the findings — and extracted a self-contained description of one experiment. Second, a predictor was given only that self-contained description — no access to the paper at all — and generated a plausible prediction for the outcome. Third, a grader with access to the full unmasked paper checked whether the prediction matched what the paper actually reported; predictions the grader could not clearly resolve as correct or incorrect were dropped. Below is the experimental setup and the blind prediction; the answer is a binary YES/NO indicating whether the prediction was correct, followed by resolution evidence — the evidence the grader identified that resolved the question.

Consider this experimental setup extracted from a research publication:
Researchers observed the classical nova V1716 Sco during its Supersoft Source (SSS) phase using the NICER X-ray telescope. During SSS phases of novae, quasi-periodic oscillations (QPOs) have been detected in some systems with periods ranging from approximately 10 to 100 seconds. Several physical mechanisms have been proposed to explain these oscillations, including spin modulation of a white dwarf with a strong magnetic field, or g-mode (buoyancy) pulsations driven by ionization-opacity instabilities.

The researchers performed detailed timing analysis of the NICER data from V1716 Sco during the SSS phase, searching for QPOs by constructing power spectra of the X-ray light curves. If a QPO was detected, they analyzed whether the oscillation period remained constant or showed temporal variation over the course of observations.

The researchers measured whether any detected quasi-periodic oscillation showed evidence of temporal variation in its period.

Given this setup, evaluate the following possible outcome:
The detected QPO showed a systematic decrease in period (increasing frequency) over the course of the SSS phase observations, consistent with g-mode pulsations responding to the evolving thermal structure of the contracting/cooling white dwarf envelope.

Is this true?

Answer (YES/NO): NO